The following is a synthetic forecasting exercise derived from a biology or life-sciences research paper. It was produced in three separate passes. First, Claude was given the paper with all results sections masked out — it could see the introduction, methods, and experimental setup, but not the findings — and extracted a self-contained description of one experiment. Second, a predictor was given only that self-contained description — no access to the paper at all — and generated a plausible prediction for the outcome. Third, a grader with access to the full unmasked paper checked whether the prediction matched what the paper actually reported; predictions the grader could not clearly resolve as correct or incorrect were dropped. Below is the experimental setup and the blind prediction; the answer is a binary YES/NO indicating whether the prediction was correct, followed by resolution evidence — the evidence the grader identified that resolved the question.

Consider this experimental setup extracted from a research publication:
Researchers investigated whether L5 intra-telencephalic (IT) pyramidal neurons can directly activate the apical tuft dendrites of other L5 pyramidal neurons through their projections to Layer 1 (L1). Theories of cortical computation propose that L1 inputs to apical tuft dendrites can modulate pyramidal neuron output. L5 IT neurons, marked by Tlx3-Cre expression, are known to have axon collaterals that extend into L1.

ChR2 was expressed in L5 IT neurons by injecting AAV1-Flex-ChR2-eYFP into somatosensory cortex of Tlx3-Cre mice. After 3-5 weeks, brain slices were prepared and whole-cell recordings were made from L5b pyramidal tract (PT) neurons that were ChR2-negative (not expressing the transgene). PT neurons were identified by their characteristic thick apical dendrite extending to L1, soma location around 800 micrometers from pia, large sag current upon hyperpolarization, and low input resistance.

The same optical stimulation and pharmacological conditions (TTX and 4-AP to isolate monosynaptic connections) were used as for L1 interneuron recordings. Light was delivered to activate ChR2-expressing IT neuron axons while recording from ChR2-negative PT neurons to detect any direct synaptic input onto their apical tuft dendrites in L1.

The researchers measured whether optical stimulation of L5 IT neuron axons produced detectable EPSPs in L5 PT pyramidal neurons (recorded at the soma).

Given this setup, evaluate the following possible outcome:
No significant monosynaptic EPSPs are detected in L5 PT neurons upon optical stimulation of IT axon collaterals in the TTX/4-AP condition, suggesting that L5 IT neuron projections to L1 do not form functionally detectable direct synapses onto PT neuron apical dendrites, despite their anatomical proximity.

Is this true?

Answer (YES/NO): YES